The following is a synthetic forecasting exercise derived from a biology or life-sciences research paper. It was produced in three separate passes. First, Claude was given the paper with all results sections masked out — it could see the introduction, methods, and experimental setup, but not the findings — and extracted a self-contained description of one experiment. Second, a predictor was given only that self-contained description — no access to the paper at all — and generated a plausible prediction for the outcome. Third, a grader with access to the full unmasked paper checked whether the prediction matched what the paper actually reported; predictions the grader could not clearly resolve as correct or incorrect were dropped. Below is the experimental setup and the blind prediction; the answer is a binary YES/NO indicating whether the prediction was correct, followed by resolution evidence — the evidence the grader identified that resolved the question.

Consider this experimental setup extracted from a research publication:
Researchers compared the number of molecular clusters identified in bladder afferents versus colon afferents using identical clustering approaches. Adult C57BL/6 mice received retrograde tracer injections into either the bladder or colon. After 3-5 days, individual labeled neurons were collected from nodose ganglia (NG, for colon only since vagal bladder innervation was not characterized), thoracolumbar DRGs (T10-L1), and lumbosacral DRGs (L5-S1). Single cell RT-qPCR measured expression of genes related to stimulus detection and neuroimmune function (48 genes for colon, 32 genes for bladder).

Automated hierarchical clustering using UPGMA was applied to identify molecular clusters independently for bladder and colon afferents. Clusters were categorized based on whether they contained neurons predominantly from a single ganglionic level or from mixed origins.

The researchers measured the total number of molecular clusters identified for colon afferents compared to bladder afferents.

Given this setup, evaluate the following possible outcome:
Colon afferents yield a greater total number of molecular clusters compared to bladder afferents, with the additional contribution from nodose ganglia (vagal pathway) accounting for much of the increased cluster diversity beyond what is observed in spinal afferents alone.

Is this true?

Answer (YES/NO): YES